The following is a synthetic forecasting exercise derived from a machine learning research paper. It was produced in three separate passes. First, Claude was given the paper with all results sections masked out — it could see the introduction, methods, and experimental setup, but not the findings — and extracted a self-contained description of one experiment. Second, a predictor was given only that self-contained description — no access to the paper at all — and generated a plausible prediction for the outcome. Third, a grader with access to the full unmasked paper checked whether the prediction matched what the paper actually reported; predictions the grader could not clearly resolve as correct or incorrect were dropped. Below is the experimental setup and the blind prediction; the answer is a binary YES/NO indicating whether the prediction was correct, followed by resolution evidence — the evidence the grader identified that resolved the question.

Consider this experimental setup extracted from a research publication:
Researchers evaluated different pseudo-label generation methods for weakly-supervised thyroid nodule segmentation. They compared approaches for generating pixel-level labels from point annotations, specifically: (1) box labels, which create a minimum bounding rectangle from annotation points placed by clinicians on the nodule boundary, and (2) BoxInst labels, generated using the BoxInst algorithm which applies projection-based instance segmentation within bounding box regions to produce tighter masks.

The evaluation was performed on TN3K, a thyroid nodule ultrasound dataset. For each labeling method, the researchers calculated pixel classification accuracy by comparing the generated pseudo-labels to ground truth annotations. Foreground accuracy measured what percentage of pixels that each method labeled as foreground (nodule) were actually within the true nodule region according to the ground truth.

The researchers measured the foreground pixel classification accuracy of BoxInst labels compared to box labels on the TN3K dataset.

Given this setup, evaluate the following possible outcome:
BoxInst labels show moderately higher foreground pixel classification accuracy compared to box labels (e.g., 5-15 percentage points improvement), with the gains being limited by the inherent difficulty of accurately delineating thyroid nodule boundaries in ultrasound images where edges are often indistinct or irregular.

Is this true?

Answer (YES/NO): NO